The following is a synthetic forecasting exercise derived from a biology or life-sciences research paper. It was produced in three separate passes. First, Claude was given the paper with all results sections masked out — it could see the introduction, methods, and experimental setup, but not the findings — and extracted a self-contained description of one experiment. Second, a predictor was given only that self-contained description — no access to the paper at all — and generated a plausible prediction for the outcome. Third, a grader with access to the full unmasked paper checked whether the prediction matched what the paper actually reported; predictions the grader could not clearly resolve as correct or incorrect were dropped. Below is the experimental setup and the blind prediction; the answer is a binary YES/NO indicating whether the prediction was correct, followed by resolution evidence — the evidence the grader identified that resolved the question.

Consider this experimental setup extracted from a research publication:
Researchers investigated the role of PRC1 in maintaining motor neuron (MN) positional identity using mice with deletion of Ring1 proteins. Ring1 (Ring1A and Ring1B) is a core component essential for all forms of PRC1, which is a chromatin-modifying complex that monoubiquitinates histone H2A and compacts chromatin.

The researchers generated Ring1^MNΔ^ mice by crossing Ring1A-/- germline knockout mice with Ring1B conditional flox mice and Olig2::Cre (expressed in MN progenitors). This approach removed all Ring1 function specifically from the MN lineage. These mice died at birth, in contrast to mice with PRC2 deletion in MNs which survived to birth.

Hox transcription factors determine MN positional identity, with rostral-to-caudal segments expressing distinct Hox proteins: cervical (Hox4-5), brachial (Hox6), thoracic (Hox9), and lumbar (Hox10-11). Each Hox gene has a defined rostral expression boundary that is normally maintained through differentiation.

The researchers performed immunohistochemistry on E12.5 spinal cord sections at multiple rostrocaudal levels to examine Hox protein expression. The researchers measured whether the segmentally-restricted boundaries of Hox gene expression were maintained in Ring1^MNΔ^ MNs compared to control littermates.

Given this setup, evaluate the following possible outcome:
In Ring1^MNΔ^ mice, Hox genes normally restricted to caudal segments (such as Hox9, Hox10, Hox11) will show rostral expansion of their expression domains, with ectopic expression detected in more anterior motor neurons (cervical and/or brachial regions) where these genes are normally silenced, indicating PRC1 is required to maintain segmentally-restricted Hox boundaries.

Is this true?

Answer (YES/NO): YES